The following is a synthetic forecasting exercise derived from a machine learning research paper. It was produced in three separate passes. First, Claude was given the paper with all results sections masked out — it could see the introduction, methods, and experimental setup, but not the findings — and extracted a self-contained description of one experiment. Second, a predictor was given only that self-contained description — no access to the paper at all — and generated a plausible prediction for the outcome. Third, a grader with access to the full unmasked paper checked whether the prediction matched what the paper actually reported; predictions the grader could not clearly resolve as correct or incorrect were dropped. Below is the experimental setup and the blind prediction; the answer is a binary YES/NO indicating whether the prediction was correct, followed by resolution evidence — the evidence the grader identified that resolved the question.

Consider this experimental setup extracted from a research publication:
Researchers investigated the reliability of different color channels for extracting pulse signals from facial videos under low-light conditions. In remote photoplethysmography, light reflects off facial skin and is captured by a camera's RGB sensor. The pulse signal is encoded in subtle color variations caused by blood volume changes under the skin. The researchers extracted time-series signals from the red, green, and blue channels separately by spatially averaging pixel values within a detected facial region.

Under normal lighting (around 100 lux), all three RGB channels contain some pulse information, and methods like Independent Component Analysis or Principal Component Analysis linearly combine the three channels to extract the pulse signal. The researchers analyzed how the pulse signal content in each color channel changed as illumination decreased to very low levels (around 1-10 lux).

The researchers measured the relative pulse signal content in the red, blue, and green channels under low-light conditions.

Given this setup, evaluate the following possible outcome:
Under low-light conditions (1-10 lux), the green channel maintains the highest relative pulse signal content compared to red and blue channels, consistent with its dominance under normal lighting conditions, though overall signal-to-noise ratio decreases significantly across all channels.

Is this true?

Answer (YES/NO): YES